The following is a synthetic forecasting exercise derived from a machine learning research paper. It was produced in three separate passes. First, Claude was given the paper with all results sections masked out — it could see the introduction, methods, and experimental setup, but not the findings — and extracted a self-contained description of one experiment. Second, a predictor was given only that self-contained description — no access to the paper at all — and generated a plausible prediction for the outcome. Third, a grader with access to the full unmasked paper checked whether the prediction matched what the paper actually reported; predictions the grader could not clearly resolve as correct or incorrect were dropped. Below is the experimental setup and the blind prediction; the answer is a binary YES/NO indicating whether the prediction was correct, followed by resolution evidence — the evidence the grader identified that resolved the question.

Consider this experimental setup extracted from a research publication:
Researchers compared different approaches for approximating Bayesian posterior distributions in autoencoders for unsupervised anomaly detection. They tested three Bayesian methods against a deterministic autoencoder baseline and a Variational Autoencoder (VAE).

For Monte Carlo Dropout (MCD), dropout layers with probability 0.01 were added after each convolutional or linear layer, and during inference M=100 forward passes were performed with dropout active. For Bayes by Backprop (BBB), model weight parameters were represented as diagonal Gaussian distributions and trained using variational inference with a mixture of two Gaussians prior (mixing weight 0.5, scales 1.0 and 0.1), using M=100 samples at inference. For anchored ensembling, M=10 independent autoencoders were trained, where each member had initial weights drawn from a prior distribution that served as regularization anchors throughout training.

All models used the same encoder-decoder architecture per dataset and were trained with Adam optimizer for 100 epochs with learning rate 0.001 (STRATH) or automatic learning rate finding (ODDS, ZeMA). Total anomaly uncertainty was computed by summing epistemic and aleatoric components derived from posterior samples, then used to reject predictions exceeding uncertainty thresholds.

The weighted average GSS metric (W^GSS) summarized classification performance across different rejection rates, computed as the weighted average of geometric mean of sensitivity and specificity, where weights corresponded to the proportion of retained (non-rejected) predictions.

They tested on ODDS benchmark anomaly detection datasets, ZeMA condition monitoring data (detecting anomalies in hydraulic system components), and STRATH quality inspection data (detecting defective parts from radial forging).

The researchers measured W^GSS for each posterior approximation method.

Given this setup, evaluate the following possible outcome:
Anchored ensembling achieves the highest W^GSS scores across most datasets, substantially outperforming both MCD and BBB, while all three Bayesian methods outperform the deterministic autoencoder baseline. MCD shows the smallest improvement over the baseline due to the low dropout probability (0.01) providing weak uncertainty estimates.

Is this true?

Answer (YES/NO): NO